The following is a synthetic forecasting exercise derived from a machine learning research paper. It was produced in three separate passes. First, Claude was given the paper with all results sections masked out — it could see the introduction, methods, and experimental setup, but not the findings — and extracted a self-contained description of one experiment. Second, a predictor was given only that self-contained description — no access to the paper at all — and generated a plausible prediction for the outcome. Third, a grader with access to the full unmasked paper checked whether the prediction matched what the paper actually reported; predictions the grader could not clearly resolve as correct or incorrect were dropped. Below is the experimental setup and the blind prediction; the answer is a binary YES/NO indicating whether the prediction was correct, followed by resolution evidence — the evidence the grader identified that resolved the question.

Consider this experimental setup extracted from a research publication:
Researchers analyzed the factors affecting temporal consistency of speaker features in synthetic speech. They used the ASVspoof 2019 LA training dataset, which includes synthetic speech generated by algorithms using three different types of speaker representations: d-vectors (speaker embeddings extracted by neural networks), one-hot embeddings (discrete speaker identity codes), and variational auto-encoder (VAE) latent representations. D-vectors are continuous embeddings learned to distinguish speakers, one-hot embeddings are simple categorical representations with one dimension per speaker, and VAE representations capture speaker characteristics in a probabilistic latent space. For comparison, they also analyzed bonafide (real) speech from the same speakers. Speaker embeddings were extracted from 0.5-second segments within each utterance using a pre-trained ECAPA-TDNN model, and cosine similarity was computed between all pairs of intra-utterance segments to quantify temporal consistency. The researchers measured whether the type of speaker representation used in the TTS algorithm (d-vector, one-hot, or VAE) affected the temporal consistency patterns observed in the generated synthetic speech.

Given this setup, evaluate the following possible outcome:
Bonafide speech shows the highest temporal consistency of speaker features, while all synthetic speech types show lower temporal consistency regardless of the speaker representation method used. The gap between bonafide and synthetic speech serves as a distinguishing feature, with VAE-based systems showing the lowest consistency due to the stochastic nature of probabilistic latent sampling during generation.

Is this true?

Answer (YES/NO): NO